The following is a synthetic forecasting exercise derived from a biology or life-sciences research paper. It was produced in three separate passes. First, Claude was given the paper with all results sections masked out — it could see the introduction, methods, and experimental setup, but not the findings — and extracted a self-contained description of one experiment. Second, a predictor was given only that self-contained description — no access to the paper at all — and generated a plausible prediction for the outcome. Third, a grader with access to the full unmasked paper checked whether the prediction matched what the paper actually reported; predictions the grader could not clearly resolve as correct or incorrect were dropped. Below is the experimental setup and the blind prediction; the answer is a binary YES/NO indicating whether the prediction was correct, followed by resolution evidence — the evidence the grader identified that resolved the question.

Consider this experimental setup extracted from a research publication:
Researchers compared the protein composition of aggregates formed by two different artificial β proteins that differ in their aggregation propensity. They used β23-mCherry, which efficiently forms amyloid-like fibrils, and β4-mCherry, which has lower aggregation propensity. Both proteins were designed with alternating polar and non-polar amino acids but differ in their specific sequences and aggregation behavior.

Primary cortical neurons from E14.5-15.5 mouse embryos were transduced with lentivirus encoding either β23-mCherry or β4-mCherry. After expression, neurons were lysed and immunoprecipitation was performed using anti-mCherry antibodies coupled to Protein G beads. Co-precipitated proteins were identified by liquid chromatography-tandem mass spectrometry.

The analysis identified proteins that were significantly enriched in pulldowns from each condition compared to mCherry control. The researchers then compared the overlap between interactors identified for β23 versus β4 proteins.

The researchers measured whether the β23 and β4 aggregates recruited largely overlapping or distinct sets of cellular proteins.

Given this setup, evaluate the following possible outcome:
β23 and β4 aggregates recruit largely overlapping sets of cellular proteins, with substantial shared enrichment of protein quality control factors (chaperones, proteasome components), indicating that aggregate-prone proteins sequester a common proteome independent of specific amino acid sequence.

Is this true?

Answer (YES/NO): NO